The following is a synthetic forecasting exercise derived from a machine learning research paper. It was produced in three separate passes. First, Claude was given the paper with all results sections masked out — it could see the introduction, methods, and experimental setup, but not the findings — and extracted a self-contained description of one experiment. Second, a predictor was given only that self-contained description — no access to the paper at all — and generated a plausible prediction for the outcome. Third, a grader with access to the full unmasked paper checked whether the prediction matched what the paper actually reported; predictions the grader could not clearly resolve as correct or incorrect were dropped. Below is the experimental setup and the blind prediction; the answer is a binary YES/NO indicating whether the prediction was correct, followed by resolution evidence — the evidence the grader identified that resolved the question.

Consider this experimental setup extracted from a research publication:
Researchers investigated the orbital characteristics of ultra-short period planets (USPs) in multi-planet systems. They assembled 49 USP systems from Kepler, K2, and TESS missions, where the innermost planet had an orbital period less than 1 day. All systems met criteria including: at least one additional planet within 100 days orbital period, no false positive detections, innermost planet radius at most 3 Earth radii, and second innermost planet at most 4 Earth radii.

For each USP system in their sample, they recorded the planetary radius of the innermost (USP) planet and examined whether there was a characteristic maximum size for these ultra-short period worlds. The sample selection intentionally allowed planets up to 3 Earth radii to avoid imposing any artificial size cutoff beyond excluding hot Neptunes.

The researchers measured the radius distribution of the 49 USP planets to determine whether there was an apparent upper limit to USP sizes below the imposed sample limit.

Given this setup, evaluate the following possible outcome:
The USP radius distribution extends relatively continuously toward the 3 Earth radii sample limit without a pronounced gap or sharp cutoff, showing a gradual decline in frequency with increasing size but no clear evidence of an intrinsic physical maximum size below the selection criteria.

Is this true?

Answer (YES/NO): NO